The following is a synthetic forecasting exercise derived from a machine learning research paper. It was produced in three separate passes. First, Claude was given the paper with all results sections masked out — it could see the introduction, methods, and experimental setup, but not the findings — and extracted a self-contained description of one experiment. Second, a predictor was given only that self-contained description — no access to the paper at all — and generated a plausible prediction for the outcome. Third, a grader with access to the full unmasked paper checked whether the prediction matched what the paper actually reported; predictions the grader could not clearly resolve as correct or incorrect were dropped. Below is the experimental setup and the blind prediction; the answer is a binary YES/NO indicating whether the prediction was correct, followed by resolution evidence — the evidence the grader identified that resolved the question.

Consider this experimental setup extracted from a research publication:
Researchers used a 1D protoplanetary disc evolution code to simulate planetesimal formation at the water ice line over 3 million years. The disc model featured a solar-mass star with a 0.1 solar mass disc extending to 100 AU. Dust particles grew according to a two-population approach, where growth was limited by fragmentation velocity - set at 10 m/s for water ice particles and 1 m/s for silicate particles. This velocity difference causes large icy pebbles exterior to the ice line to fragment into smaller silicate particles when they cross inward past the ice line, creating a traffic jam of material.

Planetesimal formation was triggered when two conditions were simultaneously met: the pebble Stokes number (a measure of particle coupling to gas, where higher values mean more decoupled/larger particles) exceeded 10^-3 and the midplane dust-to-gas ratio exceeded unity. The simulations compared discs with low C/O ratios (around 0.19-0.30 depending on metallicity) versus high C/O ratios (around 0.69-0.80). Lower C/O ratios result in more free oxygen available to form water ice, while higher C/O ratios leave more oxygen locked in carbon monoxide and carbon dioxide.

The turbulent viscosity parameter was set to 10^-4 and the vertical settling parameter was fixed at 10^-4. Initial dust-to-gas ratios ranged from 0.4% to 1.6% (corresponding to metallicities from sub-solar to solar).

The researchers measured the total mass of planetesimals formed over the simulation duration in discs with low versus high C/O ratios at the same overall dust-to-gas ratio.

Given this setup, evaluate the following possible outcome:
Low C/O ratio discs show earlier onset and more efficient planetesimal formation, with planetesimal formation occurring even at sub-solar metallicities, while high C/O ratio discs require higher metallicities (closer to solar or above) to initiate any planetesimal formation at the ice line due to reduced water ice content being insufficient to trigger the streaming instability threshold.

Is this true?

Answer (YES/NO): NO